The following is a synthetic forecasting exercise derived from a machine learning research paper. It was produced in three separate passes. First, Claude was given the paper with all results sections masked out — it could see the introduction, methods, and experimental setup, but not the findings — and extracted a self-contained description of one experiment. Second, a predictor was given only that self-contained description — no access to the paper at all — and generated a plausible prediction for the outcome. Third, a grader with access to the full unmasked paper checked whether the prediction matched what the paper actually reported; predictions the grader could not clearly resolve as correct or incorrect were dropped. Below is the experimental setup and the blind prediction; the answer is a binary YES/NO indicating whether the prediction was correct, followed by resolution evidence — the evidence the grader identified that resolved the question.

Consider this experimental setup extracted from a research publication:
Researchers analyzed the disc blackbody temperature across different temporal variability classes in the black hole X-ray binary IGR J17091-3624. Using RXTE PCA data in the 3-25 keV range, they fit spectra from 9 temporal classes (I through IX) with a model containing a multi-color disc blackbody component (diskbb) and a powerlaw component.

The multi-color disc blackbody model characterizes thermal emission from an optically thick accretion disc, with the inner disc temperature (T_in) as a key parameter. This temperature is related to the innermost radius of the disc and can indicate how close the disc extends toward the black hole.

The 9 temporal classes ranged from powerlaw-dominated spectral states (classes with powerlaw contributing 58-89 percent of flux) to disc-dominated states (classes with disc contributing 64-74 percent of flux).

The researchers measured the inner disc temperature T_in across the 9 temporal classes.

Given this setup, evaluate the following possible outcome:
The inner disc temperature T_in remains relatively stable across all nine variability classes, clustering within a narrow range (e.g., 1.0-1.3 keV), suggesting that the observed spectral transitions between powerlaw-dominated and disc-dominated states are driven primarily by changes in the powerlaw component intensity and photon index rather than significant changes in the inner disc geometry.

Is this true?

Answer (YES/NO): NO